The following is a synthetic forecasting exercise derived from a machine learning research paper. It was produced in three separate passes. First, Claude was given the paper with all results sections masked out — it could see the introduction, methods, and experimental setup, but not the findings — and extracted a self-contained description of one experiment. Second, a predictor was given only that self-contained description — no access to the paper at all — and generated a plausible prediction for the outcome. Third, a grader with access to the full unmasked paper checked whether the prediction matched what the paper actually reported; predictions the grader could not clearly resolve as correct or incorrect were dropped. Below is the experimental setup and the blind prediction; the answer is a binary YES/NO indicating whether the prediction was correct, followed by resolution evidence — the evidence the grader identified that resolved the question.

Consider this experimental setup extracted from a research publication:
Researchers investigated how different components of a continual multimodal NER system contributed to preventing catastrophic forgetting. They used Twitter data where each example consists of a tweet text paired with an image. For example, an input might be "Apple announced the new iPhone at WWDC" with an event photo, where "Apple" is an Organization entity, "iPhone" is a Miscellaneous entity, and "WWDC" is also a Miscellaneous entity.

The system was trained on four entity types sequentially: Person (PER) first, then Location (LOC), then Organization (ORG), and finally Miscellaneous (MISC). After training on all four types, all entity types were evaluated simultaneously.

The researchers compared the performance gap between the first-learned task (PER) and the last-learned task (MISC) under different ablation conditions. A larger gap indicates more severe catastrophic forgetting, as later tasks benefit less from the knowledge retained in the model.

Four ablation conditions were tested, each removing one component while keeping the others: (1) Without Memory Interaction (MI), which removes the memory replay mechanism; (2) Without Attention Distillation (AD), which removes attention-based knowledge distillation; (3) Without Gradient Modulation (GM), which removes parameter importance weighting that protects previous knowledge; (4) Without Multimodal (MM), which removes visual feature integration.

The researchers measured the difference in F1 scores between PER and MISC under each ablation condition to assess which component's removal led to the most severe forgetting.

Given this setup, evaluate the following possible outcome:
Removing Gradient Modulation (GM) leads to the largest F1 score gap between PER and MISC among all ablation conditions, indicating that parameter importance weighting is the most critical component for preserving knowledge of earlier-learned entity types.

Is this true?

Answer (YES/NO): NO